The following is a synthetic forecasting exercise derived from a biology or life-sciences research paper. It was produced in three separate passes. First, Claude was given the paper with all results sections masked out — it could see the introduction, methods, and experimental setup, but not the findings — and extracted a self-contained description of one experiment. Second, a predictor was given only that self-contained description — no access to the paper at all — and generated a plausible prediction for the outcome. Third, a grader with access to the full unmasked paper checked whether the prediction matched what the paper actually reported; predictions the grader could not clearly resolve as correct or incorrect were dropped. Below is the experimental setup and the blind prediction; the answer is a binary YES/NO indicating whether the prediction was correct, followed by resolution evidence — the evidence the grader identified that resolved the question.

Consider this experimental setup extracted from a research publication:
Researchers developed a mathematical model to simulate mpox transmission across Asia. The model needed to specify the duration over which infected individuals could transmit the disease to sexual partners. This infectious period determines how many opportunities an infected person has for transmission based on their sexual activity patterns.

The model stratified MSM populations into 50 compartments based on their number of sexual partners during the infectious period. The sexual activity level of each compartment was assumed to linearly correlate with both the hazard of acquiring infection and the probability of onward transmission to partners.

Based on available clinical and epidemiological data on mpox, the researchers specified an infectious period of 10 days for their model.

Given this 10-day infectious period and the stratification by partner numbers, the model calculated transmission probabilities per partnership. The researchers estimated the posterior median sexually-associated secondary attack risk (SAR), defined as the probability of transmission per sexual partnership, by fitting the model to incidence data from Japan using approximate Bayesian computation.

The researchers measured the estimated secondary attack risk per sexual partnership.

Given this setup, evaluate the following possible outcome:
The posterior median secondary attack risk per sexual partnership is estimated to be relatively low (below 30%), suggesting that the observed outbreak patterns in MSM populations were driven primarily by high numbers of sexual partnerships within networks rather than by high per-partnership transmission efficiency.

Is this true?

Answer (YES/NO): NO